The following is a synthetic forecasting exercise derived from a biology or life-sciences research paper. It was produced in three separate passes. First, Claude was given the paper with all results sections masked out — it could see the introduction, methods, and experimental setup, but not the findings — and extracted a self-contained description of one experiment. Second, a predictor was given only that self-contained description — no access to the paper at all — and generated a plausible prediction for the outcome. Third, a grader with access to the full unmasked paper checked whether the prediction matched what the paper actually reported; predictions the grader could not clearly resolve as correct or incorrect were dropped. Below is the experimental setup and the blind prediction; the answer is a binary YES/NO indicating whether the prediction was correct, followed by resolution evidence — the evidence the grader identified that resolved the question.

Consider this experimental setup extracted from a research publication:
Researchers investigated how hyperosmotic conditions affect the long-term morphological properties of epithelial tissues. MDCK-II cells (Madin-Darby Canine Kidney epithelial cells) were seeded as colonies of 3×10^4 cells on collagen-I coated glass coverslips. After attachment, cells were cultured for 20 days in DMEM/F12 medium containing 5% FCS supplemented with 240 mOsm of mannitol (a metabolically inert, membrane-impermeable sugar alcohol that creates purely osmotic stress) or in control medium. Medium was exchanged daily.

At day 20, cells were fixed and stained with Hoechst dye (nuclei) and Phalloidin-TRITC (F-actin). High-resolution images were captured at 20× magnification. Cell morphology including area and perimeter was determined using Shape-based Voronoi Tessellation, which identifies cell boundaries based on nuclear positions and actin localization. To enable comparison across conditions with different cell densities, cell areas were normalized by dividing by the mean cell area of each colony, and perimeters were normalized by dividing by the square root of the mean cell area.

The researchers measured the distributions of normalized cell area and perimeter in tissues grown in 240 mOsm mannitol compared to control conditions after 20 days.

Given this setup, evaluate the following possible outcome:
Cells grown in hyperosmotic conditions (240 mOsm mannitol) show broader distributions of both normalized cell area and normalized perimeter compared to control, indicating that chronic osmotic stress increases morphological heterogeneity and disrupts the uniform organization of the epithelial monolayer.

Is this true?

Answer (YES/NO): NO